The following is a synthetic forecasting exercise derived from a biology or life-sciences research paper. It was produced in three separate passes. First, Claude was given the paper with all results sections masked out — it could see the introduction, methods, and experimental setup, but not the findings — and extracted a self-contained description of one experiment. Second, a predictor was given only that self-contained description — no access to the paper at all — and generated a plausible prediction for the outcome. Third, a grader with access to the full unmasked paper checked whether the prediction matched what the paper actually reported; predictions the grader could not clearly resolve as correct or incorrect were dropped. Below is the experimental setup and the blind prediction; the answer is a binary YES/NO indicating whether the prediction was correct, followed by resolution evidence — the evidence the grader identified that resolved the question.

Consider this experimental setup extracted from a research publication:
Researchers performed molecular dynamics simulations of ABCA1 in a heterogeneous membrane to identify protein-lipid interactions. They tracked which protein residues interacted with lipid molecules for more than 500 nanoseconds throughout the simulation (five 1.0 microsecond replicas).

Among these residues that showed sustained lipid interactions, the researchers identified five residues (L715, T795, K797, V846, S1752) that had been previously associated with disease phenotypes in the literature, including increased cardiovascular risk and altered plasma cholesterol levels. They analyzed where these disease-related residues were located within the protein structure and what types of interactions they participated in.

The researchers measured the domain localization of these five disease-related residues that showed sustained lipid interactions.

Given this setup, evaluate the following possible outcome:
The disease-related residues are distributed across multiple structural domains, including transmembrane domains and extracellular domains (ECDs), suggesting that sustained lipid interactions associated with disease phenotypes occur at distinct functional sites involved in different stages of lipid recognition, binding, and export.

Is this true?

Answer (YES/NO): NO